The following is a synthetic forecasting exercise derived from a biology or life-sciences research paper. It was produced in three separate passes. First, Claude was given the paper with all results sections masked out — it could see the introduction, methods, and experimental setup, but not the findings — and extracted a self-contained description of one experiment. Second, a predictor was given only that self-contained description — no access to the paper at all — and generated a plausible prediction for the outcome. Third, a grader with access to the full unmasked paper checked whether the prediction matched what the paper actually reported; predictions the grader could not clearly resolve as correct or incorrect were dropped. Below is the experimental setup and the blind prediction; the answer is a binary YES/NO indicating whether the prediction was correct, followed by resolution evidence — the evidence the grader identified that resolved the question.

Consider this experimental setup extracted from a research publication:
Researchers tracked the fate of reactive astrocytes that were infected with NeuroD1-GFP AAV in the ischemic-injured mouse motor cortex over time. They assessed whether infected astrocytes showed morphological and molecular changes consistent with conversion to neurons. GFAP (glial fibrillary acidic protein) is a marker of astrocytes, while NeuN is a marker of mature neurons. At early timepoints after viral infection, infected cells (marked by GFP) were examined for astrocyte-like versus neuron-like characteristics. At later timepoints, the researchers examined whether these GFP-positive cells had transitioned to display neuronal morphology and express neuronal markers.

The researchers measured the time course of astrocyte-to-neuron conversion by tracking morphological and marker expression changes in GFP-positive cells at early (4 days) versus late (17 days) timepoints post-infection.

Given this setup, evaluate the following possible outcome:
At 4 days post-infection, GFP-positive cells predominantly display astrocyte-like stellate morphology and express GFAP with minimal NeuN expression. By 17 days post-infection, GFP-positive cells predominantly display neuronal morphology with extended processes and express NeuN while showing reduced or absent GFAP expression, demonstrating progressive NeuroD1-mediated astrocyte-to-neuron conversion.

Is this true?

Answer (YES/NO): NO